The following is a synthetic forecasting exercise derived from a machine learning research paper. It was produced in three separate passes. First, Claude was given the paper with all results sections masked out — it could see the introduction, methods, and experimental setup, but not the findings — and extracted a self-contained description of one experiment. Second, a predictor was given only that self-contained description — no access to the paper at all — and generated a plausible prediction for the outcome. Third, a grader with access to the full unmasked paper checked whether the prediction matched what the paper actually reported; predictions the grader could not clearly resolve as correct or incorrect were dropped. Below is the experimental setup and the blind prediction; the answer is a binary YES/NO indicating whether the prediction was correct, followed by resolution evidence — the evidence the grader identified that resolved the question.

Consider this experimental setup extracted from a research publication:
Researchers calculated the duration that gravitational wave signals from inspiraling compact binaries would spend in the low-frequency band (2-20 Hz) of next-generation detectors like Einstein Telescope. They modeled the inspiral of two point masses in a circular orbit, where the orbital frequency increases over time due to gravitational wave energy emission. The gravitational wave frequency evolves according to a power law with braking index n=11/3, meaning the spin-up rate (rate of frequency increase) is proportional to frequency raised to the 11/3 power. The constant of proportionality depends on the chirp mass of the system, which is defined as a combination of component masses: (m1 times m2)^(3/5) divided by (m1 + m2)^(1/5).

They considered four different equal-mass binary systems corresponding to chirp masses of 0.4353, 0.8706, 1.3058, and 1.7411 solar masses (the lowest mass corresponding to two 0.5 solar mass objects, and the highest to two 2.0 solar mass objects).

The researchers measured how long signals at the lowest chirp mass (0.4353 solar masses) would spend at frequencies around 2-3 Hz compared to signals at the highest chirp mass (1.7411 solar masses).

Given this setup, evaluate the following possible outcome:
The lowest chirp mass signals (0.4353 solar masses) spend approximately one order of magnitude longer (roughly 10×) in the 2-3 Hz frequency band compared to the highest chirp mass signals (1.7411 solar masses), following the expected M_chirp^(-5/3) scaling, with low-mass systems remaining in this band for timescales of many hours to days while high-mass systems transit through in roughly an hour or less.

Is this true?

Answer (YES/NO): NO